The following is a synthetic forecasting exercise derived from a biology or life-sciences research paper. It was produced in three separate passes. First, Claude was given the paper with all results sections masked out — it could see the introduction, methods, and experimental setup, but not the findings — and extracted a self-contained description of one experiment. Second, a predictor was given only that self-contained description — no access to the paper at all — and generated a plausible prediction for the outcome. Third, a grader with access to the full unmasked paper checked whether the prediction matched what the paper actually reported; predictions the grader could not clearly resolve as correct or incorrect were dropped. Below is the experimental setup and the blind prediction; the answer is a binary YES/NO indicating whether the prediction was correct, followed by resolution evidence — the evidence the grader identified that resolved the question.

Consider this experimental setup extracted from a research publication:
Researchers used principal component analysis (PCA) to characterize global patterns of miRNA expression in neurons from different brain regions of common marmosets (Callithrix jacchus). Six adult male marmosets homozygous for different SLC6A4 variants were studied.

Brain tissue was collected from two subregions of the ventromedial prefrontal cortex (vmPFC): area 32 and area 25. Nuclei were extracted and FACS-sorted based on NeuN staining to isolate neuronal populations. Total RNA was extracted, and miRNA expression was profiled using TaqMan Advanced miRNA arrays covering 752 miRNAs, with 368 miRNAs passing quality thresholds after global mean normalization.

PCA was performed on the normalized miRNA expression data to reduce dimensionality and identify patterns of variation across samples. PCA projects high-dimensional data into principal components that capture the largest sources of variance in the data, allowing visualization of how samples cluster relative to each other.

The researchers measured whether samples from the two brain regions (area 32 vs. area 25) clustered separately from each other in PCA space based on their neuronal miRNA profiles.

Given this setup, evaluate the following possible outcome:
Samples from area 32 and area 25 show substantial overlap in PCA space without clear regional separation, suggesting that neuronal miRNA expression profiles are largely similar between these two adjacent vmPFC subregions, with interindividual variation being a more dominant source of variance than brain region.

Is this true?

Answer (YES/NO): YES